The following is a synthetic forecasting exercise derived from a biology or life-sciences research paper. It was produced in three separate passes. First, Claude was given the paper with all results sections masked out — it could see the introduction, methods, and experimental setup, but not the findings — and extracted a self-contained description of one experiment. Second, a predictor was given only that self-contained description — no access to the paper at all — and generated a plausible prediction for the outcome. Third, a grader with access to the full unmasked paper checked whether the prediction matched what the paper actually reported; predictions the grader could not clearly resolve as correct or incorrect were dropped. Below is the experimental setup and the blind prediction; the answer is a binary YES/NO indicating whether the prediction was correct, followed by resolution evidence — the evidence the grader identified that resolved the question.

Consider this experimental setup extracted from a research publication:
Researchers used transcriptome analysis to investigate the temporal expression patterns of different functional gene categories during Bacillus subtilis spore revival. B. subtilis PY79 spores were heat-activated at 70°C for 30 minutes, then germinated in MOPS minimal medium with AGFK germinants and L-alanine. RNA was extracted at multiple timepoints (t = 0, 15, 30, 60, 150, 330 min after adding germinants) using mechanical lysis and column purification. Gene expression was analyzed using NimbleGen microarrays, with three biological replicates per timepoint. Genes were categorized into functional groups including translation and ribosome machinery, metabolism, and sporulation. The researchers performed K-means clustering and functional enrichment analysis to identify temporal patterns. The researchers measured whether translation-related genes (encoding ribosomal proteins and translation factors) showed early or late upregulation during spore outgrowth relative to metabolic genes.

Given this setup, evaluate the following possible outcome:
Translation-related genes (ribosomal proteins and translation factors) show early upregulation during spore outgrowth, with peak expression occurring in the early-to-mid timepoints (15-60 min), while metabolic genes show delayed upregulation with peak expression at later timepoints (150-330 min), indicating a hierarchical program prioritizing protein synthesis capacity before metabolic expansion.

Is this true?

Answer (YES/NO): NO